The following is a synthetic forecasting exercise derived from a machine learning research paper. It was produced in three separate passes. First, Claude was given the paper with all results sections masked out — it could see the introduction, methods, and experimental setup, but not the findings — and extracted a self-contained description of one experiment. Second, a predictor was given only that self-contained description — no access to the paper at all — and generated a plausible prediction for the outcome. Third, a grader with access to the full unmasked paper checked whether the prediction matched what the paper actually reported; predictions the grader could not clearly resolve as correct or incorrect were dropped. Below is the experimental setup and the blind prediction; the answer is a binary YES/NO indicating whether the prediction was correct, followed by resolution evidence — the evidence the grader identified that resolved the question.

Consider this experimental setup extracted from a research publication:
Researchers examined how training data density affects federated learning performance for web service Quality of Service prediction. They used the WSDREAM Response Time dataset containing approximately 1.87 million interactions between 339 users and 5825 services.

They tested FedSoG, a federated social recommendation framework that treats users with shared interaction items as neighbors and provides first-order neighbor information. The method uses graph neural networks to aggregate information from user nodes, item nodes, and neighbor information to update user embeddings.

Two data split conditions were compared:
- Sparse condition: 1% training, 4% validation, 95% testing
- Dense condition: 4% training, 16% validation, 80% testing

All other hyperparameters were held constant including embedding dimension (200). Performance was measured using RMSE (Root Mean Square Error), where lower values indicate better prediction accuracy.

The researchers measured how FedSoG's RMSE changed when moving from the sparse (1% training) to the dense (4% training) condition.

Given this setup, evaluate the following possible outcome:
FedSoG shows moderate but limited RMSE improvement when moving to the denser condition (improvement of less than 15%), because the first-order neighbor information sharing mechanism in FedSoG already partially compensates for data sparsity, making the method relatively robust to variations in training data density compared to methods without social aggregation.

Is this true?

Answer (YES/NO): NO